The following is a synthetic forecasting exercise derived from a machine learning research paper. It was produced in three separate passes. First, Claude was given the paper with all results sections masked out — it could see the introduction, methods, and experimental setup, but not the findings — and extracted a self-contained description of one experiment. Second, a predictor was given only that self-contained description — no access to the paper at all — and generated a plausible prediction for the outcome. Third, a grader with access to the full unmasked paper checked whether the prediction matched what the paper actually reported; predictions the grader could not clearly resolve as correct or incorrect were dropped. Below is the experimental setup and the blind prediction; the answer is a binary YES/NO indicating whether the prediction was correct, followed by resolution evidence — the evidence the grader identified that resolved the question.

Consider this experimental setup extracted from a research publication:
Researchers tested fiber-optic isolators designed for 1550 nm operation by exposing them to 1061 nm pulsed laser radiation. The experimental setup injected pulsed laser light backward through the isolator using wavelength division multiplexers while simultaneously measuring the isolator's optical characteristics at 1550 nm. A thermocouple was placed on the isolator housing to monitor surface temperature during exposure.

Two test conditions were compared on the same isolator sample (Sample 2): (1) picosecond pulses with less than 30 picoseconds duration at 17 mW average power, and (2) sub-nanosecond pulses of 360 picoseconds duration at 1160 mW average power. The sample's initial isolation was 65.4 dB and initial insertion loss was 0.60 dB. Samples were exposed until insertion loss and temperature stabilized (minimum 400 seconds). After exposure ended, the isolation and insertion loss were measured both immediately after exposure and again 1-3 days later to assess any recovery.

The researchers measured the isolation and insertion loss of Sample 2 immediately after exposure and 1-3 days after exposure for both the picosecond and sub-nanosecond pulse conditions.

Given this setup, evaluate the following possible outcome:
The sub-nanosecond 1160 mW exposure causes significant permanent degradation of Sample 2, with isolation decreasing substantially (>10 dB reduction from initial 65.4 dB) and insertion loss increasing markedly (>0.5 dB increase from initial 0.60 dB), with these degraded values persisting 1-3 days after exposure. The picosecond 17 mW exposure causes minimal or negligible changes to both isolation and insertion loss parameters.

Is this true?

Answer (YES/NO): NO